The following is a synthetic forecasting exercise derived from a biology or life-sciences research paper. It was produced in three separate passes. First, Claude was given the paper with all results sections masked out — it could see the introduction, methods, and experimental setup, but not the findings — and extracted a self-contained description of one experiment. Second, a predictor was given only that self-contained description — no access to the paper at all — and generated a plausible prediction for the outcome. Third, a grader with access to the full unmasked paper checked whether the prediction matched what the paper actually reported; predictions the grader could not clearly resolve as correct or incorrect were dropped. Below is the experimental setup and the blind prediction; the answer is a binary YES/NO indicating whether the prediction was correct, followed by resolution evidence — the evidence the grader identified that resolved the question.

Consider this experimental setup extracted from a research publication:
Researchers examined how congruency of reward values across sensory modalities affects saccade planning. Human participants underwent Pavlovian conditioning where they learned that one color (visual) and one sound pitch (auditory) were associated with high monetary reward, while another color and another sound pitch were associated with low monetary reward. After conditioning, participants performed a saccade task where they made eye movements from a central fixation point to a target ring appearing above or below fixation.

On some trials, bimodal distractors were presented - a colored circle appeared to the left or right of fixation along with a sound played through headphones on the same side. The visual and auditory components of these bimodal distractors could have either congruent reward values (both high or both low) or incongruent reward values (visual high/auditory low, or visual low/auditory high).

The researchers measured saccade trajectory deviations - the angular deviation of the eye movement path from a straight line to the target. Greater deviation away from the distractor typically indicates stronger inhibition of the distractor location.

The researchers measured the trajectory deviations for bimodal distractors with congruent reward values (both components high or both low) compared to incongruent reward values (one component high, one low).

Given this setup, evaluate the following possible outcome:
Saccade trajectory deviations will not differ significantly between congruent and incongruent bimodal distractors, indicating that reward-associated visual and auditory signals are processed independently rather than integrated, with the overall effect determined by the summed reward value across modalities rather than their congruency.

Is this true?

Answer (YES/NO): NO